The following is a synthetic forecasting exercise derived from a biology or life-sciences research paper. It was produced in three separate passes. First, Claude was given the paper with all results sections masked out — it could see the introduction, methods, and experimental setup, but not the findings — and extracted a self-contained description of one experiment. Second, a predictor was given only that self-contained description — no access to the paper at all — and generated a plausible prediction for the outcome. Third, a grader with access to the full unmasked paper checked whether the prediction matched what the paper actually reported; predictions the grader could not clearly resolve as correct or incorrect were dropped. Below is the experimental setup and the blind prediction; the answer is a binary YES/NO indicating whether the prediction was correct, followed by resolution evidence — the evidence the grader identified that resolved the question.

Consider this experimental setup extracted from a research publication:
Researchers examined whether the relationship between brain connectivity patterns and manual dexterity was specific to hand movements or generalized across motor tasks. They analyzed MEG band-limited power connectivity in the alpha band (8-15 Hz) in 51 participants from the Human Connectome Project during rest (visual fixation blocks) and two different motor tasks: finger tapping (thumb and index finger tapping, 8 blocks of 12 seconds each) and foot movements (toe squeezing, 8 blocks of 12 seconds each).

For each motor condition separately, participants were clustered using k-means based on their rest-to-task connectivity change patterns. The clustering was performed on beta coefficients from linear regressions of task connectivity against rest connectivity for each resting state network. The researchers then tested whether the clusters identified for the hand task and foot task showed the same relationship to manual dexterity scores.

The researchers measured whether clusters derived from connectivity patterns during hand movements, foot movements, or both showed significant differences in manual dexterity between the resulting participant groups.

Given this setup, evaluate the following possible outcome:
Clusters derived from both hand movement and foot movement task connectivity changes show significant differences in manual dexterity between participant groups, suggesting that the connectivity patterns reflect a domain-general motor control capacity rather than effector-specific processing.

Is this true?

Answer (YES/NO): NO